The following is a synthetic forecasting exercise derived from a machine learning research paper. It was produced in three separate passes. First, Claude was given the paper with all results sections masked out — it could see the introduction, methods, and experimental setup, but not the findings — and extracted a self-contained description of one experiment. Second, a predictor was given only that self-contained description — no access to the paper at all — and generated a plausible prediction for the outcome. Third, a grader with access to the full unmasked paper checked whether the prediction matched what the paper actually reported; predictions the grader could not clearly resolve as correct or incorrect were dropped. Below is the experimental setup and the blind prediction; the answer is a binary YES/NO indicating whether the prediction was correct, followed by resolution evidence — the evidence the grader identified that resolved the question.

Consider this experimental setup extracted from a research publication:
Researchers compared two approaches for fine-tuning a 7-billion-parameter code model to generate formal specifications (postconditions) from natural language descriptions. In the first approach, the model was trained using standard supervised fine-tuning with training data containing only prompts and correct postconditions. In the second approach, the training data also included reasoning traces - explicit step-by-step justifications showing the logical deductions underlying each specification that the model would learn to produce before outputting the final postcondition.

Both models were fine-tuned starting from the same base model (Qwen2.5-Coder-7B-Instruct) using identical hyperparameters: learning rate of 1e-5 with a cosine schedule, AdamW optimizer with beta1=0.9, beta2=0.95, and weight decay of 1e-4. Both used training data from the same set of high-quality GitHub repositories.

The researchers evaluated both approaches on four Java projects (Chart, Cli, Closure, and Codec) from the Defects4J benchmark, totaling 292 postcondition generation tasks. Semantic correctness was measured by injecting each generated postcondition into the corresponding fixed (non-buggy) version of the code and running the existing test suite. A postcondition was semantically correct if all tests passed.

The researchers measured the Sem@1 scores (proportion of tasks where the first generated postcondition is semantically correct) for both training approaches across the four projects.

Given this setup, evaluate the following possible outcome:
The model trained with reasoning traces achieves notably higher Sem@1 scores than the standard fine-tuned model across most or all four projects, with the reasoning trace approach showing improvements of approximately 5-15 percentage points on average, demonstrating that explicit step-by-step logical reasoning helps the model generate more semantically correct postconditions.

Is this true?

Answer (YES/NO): NO